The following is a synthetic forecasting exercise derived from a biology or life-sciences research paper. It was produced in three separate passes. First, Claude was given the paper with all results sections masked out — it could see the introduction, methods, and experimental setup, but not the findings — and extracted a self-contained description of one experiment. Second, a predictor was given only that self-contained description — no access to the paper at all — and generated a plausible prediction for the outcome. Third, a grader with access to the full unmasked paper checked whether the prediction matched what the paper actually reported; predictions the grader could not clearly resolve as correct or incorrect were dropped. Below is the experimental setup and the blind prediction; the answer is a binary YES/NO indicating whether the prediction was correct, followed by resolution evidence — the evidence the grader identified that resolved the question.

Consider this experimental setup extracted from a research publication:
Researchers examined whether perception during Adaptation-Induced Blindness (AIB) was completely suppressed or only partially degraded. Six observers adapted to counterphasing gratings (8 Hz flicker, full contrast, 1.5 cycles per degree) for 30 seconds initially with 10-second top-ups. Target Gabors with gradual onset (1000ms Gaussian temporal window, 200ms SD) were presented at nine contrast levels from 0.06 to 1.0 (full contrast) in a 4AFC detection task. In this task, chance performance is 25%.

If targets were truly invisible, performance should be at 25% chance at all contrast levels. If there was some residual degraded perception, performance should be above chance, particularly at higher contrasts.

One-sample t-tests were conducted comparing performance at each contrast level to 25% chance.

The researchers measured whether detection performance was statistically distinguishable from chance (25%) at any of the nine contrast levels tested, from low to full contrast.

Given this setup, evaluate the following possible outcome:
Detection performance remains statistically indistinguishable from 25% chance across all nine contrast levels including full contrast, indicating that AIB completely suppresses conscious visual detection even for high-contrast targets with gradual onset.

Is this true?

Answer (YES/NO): YES